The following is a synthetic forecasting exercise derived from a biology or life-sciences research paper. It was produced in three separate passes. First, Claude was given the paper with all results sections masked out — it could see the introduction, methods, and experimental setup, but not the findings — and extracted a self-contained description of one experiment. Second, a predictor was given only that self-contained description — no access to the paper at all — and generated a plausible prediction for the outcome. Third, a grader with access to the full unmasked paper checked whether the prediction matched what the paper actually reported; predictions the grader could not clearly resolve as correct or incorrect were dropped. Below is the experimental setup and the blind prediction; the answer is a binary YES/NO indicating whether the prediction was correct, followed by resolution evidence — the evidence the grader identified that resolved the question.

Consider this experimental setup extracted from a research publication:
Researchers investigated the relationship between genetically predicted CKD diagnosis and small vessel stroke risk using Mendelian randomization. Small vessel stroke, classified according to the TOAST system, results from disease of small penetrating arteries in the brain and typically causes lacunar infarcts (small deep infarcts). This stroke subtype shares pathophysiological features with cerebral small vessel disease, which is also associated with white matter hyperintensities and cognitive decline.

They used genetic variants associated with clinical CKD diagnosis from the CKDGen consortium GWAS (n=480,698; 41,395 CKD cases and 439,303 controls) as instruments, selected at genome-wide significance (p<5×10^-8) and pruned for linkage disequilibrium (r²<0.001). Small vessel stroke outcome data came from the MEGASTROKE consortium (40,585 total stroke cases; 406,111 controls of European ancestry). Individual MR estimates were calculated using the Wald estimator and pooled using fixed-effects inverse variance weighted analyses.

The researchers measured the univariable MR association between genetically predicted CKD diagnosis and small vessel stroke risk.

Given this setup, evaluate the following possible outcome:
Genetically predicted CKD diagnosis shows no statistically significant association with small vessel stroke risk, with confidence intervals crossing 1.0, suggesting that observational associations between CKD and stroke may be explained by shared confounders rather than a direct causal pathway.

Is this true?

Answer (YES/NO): YES